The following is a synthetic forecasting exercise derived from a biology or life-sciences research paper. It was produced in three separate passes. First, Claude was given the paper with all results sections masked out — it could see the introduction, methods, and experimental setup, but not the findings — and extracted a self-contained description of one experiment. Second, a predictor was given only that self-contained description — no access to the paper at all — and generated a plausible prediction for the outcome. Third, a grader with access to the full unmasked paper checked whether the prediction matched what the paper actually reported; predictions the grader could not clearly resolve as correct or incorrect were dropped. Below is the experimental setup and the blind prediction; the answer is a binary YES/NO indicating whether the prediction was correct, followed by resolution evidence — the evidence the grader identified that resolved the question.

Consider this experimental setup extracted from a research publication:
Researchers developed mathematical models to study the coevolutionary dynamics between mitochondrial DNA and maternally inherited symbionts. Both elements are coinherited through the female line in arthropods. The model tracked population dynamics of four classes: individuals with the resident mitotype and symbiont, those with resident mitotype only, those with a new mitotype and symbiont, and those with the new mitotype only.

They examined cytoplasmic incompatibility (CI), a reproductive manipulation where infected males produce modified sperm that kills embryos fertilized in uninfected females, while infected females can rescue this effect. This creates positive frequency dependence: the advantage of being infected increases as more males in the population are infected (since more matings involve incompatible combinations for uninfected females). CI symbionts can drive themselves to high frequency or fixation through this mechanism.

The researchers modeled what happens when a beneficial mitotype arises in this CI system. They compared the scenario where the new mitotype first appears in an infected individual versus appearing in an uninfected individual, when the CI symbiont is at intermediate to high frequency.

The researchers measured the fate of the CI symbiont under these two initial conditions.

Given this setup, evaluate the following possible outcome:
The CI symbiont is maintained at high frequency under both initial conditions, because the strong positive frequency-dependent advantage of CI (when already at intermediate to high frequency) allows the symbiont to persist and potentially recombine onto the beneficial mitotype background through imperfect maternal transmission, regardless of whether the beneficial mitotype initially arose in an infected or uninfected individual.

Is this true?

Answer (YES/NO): NO